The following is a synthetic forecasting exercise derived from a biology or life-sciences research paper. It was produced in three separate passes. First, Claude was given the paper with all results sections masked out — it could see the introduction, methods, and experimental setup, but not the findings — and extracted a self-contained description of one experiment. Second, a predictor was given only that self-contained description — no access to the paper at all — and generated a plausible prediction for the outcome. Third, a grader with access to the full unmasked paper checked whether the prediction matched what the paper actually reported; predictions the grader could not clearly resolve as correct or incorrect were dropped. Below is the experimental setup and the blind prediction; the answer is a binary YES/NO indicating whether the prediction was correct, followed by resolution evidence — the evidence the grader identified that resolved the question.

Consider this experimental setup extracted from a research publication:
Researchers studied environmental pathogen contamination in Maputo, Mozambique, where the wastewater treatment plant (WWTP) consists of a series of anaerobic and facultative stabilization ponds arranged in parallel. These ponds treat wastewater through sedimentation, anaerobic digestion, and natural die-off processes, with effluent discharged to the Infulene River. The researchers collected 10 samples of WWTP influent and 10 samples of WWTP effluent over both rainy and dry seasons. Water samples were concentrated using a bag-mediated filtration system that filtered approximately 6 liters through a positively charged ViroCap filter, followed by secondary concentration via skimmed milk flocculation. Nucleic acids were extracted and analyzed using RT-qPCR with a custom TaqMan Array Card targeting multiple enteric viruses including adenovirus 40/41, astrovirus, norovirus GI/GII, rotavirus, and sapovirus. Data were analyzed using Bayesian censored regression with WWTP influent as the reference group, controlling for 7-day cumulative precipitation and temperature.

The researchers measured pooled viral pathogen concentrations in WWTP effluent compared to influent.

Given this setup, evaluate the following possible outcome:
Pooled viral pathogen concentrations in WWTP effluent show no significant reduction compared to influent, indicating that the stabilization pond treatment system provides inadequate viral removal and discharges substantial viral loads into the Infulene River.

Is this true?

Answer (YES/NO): YES